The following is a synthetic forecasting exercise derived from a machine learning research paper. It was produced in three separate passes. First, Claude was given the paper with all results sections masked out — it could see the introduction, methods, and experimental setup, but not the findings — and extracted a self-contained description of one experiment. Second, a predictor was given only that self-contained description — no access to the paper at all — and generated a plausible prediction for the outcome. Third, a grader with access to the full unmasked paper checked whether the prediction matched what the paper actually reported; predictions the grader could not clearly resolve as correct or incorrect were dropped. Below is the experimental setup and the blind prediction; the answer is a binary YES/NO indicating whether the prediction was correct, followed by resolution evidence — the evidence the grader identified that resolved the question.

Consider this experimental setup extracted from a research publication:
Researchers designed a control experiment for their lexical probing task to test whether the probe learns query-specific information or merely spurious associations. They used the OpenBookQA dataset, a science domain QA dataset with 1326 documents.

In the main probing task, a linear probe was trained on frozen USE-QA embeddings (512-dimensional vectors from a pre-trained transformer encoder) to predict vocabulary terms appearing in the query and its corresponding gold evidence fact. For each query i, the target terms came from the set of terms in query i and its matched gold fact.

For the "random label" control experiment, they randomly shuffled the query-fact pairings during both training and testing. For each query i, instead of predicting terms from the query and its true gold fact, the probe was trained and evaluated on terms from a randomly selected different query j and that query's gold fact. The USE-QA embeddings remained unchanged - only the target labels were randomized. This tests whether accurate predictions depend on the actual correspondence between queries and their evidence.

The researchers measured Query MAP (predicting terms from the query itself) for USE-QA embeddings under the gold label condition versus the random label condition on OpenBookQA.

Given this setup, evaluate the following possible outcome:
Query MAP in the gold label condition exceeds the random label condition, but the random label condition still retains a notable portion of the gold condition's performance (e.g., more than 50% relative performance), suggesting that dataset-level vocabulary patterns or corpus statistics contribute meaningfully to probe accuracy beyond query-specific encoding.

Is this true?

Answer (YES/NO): NO